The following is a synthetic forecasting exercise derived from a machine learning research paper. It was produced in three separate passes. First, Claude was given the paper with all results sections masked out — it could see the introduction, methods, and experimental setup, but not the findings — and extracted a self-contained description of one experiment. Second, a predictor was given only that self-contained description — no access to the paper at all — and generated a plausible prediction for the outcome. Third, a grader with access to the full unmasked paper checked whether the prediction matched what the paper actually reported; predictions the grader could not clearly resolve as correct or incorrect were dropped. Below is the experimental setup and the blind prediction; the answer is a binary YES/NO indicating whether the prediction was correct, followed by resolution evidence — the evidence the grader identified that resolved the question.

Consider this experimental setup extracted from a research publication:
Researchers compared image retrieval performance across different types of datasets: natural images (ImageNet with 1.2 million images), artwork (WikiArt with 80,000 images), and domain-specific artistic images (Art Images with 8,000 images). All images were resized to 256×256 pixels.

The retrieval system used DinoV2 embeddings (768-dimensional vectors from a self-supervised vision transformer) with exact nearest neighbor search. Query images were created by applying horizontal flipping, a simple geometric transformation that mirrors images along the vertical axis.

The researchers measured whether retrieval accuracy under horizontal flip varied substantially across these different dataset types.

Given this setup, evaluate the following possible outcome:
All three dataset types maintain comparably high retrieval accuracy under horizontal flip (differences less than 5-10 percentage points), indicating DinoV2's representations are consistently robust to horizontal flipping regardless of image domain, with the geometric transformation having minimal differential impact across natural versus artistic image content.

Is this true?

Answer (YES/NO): NO